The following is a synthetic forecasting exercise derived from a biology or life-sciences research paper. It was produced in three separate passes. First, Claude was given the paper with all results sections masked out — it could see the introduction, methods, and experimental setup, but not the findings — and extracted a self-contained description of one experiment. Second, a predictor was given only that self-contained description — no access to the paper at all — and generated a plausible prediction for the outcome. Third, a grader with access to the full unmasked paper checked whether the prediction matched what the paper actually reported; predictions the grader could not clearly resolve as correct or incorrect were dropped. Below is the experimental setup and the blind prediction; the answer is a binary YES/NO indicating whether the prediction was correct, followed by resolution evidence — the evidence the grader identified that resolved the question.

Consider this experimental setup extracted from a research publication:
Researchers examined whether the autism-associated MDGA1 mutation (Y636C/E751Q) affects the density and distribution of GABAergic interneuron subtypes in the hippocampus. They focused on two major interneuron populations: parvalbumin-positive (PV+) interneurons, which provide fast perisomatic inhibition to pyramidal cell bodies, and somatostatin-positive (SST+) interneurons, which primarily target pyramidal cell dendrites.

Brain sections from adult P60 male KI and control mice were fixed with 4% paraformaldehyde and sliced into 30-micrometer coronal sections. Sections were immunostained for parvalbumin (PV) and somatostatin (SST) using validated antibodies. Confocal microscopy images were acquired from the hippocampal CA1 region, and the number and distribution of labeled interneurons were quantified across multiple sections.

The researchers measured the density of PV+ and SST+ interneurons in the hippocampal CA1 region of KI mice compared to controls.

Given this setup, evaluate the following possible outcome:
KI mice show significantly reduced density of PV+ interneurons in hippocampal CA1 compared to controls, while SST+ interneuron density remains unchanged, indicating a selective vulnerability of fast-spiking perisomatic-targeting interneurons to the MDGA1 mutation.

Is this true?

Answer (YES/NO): NO